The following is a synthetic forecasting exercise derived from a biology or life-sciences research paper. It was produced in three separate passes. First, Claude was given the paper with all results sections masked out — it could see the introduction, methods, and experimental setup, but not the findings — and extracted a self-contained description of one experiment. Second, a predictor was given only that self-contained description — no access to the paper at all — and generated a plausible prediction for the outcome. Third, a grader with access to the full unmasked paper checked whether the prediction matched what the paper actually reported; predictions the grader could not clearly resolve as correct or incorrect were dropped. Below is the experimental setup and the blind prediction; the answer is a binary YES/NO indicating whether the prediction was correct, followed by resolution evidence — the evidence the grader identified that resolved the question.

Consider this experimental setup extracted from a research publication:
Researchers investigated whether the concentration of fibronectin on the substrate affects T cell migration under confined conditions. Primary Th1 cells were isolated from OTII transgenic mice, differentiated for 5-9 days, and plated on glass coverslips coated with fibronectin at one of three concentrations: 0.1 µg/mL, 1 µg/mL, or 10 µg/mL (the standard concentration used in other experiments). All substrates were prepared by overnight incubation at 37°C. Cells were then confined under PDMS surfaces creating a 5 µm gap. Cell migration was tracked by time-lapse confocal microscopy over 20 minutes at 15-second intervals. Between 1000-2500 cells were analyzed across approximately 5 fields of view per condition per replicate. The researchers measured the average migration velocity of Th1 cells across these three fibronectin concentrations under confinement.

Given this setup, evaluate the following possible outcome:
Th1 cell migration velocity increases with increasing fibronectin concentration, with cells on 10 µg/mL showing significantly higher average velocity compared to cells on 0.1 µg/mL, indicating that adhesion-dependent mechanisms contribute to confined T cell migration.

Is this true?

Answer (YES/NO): YES